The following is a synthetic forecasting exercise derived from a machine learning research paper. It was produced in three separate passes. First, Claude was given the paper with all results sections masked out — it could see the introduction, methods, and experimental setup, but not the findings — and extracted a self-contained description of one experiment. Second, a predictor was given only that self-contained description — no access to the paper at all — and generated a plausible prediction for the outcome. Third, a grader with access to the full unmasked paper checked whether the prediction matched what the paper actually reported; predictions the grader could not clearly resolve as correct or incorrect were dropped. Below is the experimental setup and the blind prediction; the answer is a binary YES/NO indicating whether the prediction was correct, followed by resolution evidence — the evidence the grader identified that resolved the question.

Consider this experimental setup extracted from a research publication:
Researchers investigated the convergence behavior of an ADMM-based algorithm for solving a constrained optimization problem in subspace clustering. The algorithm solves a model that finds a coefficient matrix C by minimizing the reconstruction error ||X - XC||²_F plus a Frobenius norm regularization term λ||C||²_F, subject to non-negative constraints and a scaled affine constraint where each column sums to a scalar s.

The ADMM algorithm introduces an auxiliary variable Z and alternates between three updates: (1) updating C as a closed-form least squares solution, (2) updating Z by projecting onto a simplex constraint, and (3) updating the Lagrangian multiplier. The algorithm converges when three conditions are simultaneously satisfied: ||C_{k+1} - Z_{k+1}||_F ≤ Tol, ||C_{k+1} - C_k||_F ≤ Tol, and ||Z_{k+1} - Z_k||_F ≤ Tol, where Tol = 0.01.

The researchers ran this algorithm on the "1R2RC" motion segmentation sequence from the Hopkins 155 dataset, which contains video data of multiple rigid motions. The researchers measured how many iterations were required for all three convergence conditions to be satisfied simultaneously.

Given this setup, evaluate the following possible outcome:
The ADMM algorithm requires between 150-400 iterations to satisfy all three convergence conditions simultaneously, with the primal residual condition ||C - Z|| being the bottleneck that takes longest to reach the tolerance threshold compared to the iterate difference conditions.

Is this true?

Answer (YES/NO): NO